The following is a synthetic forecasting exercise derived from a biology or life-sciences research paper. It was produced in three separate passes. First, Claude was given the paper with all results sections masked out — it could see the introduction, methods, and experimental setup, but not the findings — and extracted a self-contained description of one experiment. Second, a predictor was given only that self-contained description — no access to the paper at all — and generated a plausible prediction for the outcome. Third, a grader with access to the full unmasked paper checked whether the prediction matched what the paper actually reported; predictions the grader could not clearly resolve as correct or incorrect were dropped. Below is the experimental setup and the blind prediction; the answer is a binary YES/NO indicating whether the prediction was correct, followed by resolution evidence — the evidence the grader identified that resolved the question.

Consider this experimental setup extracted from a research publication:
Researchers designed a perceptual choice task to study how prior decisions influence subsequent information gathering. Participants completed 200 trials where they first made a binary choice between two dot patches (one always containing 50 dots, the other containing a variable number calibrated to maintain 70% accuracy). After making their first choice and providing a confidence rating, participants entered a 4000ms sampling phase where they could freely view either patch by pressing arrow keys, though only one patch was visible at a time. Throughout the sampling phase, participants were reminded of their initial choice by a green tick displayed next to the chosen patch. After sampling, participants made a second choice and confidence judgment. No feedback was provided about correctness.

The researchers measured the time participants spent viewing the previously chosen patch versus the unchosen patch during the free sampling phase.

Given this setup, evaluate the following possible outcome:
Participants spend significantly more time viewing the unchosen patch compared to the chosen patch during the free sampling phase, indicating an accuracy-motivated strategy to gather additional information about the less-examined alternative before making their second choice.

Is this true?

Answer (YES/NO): NO